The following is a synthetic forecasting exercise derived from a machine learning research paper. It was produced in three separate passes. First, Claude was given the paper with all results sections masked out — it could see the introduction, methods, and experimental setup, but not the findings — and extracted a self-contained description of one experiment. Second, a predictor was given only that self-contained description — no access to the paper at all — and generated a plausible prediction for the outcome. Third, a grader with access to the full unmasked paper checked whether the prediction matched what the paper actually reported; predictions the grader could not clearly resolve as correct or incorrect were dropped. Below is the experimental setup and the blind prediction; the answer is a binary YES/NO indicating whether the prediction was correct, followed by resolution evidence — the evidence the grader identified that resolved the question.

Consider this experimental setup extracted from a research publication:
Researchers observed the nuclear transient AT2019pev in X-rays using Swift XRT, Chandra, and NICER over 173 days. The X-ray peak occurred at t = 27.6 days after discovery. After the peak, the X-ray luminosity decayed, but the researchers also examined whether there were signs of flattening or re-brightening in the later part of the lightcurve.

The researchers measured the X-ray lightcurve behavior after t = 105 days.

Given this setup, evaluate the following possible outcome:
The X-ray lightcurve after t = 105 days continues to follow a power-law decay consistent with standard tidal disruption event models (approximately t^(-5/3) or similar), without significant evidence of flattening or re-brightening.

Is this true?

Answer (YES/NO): NO